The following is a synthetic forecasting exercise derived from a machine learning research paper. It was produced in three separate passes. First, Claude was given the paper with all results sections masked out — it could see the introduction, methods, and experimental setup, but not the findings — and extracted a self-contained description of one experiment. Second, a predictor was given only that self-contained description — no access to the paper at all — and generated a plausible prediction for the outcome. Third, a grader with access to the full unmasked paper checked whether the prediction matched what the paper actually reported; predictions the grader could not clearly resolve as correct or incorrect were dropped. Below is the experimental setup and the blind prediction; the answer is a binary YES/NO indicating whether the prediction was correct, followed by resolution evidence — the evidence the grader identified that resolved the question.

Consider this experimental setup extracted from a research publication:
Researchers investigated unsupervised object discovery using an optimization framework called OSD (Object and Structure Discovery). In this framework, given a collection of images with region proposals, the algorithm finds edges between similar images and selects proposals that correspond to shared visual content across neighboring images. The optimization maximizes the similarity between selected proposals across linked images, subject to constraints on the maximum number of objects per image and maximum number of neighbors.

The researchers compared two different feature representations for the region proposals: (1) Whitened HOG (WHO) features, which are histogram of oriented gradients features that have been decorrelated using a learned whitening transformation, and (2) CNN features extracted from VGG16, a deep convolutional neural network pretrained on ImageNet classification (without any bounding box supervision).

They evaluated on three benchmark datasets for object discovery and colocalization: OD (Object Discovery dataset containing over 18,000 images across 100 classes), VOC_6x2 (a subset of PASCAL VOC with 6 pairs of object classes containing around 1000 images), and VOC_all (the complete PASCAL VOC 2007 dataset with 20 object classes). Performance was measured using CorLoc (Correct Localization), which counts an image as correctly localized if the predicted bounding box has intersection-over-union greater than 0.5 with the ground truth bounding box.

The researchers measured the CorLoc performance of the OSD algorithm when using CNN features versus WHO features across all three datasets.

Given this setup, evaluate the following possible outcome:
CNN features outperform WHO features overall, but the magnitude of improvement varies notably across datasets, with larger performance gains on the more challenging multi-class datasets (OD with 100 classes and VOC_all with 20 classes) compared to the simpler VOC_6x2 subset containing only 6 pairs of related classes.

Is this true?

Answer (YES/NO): NO